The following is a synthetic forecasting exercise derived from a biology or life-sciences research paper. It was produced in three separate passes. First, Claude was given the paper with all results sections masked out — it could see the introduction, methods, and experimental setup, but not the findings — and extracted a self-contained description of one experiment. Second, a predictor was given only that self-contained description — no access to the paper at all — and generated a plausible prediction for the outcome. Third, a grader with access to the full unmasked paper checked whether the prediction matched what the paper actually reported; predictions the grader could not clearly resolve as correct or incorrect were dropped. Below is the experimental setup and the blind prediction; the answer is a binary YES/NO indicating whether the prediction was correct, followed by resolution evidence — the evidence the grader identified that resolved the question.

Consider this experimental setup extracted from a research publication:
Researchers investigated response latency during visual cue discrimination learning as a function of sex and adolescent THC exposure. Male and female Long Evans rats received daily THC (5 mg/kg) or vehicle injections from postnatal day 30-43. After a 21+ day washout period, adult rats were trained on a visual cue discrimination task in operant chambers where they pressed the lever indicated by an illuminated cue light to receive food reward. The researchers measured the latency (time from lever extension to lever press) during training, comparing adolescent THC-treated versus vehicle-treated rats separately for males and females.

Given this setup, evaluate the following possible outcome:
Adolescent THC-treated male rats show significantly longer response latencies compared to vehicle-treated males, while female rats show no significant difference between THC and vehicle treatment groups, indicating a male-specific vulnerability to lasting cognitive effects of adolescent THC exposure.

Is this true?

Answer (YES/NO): NO